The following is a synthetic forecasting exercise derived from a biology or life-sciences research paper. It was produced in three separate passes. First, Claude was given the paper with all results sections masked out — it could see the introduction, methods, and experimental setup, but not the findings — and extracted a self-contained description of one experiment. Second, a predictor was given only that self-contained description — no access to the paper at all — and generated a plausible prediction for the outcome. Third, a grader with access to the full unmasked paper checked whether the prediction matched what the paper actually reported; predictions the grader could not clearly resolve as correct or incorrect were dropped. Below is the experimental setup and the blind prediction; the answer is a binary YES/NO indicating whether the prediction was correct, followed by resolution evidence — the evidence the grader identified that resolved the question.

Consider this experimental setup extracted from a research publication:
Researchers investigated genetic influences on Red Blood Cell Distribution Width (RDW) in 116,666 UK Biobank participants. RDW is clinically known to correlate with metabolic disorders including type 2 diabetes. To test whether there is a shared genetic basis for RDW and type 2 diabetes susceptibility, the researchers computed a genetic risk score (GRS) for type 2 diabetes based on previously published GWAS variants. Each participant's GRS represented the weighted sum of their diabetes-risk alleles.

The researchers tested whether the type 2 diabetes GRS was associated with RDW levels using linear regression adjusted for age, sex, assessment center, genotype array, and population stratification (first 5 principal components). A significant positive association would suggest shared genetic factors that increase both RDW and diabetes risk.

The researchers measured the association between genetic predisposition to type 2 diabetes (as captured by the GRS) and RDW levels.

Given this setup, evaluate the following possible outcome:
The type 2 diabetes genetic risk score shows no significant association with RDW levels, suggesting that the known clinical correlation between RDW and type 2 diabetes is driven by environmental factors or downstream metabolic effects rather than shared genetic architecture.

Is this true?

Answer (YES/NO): YES